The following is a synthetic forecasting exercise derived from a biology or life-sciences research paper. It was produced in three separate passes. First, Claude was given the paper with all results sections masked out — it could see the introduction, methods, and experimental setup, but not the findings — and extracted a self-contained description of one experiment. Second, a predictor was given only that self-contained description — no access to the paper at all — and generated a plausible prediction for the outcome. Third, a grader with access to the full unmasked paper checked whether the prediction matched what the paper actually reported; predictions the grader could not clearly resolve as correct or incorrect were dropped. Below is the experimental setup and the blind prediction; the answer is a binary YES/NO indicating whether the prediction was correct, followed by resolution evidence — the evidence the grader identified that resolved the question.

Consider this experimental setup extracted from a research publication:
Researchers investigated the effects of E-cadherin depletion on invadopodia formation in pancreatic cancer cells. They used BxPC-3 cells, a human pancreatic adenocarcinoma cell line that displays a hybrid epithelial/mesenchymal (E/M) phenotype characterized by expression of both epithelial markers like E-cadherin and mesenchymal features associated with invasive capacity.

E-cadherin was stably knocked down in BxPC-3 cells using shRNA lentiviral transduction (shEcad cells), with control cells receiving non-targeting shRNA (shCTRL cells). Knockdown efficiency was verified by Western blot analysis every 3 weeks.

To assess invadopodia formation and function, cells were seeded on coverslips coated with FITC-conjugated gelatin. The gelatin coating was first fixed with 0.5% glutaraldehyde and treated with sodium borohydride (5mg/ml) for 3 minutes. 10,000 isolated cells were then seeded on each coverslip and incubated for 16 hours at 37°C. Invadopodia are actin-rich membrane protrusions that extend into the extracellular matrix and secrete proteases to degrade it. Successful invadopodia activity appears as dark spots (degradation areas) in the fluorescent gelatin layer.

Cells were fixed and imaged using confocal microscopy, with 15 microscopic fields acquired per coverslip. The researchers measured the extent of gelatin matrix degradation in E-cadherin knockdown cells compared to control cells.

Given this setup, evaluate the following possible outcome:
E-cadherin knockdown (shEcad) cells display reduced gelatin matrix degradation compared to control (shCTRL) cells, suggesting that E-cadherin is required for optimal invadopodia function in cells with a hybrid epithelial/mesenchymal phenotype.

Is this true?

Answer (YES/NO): YES